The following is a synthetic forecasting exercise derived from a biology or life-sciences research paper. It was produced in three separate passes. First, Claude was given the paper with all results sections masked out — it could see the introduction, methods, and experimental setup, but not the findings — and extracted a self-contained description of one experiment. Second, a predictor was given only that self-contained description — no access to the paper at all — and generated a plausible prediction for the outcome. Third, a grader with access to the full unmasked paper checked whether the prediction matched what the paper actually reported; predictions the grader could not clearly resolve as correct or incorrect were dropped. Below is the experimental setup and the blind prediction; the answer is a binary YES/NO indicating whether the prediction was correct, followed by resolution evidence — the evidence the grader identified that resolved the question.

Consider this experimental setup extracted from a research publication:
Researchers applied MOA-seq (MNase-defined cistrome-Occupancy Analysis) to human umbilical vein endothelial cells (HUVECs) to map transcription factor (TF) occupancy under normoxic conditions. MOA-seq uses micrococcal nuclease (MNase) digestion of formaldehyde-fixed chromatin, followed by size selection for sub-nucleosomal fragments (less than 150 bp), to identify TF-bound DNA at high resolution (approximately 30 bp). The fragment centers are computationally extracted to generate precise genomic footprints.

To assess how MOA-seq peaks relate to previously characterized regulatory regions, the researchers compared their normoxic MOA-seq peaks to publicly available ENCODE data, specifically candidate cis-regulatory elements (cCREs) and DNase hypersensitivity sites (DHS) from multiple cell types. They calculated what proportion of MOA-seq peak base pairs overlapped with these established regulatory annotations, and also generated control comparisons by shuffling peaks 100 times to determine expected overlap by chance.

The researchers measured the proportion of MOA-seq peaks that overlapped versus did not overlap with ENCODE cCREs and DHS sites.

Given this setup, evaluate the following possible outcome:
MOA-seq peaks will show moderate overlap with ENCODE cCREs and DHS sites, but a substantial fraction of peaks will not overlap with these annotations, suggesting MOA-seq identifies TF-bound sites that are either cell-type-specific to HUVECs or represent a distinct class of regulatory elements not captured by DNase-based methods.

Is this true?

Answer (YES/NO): YES